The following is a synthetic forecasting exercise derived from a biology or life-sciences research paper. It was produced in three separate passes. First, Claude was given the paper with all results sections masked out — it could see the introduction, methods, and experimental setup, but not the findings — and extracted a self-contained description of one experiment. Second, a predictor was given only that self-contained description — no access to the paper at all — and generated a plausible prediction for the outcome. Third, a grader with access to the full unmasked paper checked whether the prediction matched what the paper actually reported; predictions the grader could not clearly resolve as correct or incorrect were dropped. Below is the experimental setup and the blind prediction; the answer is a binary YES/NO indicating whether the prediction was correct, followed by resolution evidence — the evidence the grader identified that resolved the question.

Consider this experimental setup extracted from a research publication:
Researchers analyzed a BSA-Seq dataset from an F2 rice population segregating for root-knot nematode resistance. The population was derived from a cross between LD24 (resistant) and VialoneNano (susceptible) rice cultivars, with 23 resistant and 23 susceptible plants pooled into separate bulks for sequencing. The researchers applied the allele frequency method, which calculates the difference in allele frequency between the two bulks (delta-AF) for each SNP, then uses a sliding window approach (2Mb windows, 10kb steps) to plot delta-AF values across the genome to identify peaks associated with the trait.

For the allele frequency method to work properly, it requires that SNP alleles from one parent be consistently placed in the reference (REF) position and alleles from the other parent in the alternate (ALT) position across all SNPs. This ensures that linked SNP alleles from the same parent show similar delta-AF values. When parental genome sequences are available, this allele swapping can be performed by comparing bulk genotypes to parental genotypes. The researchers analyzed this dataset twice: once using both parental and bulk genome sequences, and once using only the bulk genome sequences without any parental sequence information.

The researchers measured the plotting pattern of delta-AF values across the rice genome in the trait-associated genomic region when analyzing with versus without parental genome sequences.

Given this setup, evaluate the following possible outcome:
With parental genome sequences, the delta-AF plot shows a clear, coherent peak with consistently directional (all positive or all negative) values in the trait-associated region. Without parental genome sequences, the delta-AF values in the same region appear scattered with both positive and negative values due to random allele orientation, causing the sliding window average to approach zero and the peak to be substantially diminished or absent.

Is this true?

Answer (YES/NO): YES